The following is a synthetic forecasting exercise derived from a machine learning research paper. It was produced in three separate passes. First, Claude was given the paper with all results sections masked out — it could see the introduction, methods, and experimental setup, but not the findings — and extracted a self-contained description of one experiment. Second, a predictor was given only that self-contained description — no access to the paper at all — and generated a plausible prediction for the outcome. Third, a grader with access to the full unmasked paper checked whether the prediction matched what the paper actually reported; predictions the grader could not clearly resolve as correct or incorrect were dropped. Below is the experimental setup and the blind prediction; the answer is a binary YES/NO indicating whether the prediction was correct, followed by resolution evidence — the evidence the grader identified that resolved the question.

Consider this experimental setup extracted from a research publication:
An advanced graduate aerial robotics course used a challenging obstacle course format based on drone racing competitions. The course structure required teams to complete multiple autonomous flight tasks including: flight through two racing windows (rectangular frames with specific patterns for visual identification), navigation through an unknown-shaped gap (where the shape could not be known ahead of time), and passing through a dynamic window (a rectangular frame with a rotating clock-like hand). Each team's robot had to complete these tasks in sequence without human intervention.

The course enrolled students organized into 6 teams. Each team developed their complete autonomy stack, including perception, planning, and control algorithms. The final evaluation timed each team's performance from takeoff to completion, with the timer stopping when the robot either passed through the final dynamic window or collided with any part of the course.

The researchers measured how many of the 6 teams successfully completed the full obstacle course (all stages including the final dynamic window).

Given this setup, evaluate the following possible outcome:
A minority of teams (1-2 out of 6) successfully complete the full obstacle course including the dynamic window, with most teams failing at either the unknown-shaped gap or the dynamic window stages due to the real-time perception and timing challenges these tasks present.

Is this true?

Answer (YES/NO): NO